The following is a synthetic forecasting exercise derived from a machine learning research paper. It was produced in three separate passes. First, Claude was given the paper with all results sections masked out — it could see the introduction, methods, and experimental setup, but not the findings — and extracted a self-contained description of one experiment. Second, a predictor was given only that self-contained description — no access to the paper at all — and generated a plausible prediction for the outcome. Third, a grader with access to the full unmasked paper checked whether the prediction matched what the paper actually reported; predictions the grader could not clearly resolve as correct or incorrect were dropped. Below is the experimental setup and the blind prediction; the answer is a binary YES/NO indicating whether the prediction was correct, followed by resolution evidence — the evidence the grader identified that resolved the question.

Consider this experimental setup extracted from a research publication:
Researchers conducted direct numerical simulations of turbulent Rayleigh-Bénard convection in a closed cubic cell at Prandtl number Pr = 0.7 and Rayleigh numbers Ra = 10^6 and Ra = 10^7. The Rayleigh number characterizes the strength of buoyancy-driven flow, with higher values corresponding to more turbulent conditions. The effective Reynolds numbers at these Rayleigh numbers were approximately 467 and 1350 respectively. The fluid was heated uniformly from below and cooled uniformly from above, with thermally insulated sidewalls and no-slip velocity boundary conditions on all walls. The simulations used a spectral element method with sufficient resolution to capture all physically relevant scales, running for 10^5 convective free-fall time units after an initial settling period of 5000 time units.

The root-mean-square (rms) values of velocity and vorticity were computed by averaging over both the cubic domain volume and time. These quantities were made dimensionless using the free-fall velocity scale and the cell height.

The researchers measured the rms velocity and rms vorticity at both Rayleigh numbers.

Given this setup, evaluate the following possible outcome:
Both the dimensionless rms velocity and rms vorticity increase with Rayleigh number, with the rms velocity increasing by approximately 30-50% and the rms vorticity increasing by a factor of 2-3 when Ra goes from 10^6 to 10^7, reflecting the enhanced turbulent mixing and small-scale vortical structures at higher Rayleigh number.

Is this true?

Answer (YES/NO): NO